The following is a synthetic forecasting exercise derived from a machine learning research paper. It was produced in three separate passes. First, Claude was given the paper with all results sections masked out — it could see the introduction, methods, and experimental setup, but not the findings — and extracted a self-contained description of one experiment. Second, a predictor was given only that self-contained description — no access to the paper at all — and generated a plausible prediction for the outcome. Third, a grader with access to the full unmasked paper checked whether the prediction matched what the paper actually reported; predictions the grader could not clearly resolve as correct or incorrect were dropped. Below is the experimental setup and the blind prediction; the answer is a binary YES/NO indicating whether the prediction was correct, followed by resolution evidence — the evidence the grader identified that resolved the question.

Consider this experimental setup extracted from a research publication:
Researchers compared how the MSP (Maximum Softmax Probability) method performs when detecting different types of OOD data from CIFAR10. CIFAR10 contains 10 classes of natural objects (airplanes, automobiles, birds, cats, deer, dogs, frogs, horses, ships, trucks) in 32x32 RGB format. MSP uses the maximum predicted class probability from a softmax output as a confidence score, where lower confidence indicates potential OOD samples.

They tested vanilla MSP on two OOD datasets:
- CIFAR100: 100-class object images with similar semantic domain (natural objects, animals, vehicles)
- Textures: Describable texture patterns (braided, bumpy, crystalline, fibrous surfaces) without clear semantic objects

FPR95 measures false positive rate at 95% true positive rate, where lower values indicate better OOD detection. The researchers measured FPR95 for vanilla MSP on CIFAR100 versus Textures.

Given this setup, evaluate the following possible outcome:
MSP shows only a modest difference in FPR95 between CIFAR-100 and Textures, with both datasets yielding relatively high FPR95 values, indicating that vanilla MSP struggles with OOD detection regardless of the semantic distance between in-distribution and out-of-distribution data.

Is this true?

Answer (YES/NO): NO